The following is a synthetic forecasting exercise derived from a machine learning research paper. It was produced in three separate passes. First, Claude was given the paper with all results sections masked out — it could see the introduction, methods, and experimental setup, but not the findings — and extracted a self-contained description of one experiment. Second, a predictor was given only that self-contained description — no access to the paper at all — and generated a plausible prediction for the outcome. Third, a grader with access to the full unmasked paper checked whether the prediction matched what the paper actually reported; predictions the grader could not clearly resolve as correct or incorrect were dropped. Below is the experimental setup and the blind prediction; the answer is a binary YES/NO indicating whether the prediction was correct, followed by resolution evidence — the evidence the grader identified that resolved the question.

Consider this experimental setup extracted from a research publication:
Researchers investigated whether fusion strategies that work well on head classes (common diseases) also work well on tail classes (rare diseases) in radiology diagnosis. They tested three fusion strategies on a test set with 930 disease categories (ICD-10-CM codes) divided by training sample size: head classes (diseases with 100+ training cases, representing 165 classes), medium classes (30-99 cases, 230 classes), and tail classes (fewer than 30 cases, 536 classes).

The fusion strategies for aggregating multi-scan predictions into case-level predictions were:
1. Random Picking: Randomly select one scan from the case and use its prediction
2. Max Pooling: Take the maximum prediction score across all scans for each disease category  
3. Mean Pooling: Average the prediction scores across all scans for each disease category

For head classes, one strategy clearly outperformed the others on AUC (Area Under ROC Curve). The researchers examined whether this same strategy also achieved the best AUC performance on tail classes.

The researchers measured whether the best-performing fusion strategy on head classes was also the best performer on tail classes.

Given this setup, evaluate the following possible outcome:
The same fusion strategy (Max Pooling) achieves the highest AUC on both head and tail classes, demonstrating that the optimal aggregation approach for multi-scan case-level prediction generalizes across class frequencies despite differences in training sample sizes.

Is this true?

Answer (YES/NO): YES